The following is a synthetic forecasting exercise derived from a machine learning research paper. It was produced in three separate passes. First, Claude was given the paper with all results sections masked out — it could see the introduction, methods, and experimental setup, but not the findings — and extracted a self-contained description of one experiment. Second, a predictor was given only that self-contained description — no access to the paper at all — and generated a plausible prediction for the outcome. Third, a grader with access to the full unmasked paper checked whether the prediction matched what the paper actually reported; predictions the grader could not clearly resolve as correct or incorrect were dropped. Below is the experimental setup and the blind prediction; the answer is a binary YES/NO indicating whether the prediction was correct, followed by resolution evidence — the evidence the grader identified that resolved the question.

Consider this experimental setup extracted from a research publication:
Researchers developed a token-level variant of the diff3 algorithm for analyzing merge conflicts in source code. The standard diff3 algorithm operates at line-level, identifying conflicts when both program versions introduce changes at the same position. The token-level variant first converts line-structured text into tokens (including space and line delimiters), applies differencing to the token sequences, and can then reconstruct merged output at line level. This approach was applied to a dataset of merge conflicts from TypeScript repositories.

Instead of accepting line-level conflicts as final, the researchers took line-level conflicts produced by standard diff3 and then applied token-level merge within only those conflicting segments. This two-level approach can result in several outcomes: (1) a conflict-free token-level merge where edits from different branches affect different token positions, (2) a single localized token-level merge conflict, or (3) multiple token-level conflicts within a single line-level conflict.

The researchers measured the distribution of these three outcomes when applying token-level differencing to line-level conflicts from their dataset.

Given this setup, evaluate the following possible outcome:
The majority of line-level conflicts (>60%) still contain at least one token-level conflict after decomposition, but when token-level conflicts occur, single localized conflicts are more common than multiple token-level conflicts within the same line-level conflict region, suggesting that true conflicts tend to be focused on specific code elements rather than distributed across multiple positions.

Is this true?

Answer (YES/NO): NO